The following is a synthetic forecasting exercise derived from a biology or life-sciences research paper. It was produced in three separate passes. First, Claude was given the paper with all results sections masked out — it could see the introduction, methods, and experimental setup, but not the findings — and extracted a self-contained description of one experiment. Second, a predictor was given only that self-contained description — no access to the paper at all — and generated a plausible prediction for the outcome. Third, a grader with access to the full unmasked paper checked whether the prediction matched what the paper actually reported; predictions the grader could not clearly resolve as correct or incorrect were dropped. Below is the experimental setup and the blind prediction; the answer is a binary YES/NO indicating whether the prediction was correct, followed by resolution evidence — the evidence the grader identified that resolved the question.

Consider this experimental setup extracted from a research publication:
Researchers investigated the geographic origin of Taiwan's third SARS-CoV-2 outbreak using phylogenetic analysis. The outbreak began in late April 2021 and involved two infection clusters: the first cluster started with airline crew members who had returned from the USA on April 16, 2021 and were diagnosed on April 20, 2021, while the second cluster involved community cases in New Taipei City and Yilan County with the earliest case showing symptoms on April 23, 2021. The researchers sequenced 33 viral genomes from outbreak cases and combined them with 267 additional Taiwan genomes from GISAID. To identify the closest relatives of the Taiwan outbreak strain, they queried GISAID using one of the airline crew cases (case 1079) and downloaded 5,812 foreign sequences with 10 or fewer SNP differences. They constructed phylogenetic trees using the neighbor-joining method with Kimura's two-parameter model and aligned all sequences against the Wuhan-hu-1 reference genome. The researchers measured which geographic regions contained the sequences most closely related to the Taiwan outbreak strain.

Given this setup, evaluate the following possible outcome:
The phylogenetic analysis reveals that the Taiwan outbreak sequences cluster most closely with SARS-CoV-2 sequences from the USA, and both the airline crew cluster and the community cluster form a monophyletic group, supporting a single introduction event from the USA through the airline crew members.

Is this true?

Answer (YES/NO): NO